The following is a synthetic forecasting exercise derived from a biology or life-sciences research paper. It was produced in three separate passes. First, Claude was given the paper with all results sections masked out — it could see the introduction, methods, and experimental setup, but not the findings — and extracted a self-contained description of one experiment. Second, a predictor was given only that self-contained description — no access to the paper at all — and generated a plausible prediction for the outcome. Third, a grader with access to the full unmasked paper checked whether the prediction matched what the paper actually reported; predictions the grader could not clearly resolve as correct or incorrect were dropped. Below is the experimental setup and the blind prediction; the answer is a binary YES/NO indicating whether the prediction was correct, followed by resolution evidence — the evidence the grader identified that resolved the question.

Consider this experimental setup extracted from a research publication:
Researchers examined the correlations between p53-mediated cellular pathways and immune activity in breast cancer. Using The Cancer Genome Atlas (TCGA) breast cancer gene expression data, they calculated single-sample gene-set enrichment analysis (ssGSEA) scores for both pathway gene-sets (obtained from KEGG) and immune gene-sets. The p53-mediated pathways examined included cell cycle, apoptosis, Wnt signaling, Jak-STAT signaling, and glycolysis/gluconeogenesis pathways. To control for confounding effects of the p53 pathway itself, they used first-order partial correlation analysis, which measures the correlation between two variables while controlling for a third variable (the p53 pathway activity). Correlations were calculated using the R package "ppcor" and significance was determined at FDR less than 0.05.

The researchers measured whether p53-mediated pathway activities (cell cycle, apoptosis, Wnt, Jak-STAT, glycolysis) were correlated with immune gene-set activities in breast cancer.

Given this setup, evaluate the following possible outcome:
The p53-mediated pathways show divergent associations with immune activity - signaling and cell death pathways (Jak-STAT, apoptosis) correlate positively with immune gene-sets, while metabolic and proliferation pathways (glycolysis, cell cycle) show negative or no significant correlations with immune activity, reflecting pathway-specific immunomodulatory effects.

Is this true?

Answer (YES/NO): NO